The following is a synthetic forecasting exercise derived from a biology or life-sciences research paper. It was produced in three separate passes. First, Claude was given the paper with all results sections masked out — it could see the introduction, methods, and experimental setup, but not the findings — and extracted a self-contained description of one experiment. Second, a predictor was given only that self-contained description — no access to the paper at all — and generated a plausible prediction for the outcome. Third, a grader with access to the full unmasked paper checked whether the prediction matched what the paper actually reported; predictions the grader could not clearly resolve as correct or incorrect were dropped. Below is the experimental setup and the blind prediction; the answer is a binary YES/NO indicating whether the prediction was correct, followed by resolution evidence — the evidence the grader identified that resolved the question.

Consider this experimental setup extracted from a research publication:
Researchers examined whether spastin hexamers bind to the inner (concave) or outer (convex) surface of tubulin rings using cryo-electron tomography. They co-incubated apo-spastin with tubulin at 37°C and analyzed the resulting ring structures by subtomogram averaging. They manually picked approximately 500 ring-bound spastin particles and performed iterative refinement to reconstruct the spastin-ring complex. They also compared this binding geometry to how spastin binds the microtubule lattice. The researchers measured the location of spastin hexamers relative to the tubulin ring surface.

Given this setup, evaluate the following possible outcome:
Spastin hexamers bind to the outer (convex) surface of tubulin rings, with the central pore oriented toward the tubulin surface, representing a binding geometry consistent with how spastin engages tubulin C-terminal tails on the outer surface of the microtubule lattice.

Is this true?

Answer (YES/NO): NO